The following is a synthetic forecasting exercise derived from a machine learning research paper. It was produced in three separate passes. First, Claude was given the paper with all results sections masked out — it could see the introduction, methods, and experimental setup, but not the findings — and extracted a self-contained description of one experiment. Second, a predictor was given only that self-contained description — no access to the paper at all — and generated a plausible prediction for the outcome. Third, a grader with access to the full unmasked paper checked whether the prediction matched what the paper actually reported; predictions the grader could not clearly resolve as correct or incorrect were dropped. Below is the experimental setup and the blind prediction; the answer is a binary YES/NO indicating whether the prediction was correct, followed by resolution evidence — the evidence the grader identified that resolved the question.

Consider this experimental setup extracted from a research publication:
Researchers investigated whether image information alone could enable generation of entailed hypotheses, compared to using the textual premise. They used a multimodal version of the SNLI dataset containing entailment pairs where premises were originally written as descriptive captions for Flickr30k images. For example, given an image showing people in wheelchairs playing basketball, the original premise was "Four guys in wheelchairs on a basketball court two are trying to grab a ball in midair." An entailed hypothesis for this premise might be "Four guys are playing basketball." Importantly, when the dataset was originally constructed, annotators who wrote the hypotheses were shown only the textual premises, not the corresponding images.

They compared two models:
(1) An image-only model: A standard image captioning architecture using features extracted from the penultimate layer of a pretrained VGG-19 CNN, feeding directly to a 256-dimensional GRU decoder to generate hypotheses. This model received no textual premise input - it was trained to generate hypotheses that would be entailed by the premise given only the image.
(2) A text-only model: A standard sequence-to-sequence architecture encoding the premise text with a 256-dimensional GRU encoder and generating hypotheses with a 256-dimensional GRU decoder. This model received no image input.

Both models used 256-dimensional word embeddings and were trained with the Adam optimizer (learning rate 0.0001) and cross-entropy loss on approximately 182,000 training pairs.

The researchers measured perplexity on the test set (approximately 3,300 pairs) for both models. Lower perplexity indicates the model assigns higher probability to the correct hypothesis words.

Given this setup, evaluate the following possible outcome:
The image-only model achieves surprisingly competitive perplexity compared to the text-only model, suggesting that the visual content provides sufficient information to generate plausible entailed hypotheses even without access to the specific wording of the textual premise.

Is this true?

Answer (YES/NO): NO